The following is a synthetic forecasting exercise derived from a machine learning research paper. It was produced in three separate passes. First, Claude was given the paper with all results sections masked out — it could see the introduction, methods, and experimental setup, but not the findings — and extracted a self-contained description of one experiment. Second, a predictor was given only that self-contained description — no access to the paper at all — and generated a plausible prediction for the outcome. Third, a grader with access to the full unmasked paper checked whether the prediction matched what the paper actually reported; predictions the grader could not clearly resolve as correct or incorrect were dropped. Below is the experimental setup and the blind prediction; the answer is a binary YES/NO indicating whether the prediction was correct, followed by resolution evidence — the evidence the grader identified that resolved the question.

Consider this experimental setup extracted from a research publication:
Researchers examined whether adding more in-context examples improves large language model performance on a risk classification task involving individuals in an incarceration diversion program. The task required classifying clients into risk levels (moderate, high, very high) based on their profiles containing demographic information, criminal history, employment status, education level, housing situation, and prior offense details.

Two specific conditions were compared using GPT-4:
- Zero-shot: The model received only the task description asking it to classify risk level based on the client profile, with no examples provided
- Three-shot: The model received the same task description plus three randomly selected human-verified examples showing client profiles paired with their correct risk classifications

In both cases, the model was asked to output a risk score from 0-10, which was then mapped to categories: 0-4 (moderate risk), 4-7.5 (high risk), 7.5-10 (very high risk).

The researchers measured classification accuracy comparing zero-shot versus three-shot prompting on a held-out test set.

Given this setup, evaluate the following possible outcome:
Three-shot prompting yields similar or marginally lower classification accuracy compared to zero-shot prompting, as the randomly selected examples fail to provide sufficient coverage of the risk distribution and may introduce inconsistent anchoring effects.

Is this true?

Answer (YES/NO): NO